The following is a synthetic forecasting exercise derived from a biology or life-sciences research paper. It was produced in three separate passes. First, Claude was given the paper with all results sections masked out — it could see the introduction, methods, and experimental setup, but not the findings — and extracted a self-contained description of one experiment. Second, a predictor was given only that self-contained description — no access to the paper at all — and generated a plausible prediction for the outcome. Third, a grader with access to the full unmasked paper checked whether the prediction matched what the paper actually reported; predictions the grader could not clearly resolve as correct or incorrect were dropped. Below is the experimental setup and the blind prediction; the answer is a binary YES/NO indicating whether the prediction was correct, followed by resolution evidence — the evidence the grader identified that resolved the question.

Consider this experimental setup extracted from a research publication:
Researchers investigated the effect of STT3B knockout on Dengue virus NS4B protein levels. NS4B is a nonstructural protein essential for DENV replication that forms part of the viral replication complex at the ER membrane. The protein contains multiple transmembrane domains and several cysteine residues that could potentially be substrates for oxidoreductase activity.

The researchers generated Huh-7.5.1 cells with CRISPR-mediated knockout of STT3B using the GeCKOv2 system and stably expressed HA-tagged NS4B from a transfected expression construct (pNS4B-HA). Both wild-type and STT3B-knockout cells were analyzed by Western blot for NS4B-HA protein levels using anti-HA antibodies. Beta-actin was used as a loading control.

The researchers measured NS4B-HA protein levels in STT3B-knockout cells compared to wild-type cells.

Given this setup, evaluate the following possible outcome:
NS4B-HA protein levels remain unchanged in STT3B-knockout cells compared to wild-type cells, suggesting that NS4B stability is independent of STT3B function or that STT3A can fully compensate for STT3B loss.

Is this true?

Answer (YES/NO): NO